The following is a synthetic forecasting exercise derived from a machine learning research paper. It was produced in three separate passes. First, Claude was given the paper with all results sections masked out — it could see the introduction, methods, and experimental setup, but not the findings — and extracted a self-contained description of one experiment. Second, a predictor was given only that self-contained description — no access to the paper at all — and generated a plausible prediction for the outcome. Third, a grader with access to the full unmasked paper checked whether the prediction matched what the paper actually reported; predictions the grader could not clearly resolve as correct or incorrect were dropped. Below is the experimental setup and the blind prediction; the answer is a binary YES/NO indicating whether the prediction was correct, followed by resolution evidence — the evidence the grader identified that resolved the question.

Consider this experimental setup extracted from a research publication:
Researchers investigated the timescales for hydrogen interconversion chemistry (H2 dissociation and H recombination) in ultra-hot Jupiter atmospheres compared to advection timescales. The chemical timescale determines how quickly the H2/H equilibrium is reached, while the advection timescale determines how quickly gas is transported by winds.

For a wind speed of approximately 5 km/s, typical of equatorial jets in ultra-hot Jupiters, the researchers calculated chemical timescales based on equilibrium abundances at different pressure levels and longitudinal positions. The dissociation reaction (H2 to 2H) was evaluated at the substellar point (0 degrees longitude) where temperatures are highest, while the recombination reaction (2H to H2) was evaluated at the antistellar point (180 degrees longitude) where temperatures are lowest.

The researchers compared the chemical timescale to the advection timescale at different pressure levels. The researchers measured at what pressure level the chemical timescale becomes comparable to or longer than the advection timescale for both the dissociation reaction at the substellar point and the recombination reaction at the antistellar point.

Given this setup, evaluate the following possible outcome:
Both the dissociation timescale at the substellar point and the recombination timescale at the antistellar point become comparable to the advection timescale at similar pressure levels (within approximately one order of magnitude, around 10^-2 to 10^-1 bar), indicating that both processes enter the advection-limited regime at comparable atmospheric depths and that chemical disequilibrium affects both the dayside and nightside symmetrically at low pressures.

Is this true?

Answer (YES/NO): NO